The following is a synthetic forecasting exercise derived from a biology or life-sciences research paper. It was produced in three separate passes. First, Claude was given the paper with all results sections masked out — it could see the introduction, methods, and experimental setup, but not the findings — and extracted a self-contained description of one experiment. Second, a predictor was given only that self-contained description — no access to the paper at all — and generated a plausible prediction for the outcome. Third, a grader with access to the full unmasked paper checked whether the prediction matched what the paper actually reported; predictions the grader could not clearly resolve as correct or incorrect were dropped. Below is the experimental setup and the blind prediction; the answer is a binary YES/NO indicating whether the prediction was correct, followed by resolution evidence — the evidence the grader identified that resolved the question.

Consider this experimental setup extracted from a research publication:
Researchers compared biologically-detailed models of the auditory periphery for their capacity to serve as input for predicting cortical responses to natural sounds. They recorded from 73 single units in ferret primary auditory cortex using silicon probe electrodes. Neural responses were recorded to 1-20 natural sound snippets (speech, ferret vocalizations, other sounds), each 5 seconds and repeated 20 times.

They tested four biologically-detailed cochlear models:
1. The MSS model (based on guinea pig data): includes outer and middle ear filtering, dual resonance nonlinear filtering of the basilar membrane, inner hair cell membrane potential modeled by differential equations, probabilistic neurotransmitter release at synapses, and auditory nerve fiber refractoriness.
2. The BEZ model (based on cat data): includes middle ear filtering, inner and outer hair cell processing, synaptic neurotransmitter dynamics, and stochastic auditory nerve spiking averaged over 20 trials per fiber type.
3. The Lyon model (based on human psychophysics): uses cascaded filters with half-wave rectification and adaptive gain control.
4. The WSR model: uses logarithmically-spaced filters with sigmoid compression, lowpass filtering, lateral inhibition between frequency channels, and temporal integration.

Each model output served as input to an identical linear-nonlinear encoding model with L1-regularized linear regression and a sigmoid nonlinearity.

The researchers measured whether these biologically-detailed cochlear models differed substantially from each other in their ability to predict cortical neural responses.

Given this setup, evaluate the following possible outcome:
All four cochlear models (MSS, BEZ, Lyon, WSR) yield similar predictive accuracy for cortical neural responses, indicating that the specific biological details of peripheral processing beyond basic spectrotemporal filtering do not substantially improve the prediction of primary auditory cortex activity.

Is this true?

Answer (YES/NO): NO